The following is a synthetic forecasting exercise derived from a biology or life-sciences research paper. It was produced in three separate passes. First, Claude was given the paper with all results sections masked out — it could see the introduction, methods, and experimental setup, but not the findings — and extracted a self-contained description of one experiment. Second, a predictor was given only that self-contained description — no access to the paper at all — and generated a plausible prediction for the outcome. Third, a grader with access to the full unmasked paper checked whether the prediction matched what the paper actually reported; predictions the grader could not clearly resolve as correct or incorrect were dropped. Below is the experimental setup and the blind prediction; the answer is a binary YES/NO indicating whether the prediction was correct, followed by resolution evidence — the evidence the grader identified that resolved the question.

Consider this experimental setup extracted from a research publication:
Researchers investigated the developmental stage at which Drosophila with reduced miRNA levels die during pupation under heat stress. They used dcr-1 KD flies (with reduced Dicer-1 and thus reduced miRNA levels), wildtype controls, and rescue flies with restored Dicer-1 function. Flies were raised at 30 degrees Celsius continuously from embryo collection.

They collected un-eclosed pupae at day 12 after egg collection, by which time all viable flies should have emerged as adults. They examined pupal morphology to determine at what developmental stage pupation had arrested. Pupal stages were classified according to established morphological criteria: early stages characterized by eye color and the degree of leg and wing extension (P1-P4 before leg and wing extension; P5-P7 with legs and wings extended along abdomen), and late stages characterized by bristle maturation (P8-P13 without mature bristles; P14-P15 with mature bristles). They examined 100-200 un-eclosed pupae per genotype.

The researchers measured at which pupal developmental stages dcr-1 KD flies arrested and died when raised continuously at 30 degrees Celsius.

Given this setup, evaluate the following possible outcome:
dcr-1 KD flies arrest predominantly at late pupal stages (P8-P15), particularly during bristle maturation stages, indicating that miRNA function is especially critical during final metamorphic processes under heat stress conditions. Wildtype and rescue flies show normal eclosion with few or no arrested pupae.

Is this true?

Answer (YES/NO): NO